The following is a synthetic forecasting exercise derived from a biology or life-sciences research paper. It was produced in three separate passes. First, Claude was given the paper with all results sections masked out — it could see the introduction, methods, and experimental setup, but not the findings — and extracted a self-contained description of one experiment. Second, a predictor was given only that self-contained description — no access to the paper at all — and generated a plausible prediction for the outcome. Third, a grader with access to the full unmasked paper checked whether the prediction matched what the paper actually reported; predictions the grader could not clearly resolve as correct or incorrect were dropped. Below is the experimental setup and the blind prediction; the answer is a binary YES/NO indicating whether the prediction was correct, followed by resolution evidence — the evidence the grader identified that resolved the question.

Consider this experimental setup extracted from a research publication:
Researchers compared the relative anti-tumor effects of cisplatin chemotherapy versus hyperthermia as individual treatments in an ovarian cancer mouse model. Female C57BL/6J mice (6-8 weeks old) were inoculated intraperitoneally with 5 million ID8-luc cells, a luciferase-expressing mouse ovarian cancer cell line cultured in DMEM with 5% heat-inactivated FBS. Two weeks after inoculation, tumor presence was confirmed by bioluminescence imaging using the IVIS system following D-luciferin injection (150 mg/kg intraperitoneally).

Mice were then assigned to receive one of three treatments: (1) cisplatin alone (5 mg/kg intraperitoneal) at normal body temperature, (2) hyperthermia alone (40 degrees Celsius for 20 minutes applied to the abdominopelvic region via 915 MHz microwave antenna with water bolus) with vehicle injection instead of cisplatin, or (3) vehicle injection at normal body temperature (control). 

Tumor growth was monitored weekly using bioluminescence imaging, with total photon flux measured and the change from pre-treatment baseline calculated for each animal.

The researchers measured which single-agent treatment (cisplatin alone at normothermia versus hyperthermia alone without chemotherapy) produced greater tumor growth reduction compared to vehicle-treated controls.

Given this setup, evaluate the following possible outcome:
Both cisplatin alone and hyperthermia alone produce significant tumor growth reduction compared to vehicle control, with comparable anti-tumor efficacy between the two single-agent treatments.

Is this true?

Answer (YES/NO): NO